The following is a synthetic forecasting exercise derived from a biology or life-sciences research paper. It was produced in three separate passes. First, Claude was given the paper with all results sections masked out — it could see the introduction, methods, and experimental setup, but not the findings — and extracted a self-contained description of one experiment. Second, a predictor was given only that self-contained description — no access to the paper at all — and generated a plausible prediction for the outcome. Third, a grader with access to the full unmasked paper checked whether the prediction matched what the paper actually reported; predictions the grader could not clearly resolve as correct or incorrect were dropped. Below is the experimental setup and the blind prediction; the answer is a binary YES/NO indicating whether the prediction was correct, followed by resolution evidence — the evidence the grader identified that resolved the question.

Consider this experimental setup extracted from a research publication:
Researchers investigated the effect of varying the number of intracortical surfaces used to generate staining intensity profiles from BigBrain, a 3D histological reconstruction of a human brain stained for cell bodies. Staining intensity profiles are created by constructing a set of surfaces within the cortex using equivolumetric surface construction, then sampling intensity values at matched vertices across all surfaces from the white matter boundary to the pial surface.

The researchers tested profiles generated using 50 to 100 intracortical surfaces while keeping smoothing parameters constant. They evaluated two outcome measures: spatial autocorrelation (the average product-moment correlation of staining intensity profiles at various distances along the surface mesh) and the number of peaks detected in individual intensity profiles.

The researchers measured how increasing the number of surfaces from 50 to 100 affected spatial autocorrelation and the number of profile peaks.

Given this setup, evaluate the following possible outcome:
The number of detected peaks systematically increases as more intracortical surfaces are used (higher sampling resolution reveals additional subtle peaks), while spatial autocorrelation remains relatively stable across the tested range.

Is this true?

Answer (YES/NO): YES